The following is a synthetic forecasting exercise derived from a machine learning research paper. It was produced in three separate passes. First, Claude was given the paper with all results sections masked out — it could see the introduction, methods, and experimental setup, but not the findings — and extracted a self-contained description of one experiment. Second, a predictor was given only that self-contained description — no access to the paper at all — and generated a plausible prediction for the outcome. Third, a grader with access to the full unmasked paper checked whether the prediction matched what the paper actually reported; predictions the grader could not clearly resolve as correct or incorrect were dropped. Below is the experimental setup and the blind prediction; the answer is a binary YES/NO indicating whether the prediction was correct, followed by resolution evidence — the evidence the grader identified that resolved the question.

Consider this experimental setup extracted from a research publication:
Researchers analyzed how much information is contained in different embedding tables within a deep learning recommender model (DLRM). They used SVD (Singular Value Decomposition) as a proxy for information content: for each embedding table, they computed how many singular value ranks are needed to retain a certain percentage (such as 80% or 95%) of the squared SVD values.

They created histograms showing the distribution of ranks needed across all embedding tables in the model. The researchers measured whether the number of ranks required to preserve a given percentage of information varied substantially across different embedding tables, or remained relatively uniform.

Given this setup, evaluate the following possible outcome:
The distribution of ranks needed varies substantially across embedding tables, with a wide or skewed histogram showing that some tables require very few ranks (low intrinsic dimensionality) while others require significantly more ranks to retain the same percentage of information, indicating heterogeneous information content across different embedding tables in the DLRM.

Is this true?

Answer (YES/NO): YES